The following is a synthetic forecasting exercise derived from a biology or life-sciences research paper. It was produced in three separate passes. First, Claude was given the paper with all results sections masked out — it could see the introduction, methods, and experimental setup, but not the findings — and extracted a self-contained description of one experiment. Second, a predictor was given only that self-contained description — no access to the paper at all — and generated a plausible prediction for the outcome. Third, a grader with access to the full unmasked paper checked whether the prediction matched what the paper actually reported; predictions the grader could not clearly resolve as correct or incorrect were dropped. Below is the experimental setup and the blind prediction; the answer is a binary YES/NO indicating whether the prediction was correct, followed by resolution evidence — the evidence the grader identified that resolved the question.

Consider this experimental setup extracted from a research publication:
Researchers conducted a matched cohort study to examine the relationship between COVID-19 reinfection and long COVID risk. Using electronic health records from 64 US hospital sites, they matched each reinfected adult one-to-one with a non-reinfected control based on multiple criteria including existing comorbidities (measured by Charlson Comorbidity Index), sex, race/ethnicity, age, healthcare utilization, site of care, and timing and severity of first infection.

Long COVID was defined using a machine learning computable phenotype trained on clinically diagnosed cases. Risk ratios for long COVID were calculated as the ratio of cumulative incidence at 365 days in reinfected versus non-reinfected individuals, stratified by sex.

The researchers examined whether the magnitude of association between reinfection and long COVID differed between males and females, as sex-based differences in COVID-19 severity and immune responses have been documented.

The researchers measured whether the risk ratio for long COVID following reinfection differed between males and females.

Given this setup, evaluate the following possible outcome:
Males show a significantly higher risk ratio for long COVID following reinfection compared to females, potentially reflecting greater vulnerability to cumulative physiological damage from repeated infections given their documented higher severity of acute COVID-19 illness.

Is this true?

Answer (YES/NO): NO